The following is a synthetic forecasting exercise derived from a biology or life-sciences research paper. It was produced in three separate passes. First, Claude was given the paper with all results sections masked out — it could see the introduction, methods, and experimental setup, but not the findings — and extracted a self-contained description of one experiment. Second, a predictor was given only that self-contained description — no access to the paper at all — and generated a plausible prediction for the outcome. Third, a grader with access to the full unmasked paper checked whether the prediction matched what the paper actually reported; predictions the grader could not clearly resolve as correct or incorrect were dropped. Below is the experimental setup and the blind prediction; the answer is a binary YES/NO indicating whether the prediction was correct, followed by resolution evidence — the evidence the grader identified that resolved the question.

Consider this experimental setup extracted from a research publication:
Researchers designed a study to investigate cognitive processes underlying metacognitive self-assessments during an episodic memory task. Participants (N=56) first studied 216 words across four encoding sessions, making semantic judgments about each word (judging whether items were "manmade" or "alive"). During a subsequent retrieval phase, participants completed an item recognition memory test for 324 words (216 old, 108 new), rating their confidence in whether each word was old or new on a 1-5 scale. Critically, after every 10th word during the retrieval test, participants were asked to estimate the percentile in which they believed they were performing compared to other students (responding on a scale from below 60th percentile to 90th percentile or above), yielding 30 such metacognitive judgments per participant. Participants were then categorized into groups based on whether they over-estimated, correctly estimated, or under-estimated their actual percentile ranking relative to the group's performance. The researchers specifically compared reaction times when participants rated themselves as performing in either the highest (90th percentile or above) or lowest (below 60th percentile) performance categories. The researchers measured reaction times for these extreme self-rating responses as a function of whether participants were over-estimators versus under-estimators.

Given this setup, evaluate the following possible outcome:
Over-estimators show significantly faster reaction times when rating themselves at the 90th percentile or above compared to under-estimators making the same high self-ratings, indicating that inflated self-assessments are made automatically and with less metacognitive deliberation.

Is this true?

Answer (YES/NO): YES